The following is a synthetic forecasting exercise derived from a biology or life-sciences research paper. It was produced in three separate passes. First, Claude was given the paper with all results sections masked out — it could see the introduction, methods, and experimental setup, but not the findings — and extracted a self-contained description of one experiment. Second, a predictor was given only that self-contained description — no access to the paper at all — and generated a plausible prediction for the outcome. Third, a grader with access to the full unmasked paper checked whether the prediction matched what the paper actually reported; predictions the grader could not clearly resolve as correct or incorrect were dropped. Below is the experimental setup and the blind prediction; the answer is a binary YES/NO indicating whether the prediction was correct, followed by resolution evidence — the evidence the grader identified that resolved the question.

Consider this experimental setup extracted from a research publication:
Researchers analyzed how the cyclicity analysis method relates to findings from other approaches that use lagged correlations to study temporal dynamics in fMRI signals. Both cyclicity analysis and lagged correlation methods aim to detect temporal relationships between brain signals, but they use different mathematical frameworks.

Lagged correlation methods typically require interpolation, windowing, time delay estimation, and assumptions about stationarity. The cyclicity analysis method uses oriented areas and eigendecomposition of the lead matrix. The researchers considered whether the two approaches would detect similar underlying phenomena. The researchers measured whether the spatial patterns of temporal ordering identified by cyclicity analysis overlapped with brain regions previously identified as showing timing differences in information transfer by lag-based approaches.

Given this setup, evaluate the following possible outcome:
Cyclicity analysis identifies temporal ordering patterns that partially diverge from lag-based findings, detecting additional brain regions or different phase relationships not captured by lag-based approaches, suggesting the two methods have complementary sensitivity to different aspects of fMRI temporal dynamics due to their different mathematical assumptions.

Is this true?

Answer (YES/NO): NO